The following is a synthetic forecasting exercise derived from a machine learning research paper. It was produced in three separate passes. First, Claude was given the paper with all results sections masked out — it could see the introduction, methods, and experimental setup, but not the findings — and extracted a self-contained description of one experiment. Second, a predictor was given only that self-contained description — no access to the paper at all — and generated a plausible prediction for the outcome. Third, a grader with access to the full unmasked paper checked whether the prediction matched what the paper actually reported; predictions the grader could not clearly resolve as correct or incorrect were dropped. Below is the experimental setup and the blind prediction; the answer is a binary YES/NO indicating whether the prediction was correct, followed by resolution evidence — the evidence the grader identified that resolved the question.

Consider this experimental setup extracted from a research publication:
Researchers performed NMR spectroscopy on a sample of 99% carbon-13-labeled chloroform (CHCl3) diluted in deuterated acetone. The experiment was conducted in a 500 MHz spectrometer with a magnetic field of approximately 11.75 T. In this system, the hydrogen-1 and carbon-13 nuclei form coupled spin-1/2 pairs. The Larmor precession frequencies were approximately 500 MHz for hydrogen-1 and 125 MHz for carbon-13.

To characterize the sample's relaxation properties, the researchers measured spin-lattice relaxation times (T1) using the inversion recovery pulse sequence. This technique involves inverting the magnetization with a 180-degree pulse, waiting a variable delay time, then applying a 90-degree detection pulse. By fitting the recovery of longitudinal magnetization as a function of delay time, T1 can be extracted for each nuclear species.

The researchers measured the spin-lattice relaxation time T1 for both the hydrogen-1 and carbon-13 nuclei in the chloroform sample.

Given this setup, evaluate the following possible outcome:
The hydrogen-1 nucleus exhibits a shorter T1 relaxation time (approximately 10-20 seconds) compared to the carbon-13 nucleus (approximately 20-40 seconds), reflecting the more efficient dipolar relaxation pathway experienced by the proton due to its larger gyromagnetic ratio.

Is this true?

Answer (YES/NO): NO